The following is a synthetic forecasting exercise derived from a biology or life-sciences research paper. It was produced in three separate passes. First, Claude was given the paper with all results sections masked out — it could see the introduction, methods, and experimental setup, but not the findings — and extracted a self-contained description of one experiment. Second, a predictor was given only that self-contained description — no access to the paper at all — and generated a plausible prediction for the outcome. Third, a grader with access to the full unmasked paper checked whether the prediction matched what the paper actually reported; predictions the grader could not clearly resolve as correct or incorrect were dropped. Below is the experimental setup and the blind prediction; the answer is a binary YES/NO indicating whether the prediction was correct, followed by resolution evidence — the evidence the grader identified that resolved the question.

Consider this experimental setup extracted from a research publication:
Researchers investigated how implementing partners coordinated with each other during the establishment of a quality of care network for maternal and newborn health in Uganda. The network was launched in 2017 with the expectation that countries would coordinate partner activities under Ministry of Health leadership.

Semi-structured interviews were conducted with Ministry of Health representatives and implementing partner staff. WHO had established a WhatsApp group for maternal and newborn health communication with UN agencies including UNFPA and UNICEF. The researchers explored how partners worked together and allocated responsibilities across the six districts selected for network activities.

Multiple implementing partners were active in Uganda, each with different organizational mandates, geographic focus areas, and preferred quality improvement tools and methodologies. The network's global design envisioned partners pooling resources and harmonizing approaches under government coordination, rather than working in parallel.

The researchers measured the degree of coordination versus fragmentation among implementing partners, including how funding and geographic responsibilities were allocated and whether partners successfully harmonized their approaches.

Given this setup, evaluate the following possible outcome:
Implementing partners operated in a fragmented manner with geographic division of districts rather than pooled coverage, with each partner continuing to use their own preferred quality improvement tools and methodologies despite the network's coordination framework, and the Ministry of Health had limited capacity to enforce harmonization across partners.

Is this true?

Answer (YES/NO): YES